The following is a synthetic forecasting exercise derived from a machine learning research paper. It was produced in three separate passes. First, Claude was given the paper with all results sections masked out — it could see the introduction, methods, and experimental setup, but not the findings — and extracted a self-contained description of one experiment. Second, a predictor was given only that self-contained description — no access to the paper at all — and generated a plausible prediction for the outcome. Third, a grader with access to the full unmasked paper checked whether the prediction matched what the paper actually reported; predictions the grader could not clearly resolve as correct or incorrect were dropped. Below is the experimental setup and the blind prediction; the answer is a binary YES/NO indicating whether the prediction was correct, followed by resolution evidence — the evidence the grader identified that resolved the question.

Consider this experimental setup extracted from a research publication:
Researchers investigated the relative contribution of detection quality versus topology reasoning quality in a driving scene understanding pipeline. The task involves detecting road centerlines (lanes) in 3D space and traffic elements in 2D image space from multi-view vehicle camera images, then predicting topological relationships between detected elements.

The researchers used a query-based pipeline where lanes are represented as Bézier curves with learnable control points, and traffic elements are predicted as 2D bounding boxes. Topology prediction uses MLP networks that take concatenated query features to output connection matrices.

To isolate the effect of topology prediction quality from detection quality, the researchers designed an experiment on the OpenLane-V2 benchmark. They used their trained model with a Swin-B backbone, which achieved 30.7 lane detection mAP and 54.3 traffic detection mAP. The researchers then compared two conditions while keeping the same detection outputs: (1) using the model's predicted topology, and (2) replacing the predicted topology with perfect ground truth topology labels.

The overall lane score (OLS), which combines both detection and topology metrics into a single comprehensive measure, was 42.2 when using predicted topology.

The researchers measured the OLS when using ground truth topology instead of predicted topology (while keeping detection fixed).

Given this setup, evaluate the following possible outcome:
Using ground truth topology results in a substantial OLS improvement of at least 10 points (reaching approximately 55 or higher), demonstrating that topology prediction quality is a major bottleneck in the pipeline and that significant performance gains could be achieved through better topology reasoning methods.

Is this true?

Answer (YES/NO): NO